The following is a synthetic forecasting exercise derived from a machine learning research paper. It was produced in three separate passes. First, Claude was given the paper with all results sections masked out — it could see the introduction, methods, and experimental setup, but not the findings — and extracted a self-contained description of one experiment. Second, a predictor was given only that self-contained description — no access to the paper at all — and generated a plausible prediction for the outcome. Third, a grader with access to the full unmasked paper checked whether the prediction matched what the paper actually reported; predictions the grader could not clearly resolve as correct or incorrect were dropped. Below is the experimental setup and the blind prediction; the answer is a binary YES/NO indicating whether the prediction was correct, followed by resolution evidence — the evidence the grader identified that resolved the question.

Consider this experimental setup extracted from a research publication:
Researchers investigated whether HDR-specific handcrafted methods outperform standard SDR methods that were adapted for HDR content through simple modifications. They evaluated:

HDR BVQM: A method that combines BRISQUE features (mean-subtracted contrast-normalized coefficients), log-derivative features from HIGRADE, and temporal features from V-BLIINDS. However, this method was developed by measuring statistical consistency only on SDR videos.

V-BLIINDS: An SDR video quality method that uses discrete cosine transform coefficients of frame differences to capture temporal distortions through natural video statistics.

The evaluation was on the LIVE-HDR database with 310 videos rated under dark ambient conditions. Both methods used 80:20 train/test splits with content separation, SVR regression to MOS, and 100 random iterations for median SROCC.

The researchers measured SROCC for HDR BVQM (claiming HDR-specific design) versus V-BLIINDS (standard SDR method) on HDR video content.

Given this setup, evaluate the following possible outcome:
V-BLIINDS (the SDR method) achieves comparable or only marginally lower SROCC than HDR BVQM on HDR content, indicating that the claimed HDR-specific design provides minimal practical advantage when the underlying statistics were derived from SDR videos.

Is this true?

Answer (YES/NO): NO